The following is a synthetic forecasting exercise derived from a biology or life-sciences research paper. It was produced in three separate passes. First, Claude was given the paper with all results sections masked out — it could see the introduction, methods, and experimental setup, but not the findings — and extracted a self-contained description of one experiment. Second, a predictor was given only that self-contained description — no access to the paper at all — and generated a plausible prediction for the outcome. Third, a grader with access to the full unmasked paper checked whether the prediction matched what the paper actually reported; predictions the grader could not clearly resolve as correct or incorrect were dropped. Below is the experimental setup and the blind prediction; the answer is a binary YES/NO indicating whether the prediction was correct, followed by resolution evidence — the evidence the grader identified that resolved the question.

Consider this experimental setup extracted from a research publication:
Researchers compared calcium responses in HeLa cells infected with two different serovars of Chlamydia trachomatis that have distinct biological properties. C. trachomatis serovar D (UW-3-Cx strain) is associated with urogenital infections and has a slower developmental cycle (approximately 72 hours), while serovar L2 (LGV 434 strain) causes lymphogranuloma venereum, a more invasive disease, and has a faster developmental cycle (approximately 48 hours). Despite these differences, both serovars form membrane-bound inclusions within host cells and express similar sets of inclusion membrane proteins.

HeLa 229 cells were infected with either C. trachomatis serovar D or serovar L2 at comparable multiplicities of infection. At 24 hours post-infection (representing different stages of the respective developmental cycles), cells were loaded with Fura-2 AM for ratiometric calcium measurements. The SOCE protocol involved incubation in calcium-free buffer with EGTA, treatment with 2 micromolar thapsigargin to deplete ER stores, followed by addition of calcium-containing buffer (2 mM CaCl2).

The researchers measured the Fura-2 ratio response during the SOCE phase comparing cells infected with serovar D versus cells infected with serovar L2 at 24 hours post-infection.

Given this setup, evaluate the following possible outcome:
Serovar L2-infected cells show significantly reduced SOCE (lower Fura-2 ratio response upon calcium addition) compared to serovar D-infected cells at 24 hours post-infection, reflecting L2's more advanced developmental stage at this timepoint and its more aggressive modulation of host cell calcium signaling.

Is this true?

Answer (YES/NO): NO